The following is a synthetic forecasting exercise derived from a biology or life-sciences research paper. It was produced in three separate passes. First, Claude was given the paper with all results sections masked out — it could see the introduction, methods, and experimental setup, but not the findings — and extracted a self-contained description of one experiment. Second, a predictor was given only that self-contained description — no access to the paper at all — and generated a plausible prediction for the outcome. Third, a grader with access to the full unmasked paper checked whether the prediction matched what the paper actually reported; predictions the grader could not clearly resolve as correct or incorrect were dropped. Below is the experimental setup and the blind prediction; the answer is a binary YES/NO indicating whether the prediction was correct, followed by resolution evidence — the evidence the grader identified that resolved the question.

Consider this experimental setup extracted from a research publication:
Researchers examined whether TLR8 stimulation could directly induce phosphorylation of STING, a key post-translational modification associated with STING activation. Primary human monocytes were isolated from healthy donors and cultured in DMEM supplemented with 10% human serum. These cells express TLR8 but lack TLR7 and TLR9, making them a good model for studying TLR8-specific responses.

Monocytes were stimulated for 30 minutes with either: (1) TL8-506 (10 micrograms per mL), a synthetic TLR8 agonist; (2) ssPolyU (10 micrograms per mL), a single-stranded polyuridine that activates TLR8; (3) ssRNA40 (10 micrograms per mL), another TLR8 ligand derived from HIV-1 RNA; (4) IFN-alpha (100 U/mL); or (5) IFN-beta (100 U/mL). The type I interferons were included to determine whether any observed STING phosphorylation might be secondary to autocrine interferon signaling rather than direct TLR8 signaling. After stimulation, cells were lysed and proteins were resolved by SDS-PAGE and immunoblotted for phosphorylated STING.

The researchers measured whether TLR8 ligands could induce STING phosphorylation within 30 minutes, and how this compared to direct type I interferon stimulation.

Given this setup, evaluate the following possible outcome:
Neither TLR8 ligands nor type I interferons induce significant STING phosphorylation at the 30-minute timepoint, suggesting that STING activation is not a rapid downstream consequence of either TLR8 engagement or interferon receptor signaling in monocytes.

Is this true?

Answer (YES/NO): NO